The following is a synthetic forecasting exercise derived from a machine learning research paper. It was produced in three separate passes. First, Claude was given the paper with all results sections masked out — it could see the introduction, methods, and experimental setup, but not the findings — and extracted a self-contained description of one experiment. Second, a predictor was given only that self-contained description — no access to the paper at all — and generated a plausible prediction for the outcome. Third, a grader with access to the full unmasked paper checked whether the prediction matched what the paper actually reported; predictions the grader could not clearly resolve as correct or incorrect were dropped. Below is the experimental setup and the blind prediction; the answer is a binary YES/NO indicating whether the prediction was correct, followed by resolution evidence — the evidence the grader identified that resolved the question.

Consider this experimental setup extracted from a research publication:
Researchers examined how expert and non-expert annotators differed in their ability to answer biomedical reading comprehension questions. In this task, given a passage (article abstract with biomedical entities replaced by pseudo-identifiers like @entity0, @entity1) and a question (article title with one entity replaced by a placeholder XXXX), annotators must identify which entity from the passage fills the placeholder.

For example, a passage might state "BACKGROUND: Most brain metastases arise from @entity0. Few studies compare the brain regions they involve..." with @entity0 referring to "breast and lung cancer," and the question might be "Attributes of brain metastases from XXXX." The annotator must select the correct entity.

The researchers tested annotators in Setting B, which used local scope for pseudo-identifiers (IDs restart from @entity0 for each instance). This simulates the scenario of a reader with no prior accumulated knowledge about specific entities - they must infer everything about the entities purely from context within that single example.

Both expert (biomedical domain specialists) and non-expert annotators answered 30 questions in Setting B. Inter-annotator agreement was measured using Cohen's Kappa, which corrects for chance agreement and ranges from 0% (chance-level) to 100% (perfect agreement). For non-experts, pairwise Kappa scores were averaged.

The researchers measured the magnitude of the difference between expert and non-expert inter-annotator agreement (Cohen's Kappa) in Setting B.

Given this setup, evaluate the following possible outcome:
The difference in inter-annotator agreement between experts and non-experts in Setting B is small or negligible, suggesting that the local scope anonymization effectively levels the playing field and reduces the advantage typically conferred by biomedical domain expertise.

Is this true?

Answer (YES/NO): NO